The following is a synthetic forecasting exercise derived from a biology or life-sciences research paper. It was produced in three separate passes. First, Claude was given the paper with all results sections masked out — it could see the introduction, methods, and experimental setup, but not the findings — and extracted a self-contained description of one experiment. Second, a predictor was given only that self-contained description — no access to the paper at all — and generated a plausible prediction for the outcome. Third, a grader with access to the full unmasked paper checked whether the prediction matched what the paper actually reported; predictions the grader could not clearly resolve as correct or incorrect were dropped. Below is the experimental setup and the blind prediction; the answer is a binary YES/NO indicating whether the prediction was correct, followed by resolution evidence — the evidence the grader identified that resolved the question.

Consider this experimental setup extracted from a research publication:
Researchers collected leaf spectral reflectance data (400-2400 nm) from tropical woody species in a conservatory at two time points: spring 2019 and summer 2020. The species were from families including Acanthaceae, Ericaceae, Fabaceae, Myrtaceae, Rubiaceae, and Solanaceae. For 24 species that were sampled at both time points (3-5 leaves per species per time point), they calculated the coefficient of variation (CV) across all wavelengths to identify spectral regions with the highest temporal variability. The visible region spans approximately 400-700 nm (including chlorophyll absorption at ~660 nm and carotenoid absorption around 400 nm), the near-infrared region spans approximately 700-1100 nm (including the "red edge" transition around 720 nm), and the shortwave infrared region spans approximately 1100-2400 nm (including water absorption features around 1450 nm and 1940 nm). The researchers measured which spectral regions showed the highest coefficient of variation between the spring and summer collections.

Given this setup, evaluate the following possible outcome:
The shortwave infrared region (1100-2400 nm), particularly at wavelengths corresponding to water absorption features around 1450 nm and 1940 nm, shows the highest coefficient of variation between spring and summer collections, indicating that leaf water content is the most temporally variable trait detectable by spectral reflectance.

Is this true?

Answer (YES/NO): NO